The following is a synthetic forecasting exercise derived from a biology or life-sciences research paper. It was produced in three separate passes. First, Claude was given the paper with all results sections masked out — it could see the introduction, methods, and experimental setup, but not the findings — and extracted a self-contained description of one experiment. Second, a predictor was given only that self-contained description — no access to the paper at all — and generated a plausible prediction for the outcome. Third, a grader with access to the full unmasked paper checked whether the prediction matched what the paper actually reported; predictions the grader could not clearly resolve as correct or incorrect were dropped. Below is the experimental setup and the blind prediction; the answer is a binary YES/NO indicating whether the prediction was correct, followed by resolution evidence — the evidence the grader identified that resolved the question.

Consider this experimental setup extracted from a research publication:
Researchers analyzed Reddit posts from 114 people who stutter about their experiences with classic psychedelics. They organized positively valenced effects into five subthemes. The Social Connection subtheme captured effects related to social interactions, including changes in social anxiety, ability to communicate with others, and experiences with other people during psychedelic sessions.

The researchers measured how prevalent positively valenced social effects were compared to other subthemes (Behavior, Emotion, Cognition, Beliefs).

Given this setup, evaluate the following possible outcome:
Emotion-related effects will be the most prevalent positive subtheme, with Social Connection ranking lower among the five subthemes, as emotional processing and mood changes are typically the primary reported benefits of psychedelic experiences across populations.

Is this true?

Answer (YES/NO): NO